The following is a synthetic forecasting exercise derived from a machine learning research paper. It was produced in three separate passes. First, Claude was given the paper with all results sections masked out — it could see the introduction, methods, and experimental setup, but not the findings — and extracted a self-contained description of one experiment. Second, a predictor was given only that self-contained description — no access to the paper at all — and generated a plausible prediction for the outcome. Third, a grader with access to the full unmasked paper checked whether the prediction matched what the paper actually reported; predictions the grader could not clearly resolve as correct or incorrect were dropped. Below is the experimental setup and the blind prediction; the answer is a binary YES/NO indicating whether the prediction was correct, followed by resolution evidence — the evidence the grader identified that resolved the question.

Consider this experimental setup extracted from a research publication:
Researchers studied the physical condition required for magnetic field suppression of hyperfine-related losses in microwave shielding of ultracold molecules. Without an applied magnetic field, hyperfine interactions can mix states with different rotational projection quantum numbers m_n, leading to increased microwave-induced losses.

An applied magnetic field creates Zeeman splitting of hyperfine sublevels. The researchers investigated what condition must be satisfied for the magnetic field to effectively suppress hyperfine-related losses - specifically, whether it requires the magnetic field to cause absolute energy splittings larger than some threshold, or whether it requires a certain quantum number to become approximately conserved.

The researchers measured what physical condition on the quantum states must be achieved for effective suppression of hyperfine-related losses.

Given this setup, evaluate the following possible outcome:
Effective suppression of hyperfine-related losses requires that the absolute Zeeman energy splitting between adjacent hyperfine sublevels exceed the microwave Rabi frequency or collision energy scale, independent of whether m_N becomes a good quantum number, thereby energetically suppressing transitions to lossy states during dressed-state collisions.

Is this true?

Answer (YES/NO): NO